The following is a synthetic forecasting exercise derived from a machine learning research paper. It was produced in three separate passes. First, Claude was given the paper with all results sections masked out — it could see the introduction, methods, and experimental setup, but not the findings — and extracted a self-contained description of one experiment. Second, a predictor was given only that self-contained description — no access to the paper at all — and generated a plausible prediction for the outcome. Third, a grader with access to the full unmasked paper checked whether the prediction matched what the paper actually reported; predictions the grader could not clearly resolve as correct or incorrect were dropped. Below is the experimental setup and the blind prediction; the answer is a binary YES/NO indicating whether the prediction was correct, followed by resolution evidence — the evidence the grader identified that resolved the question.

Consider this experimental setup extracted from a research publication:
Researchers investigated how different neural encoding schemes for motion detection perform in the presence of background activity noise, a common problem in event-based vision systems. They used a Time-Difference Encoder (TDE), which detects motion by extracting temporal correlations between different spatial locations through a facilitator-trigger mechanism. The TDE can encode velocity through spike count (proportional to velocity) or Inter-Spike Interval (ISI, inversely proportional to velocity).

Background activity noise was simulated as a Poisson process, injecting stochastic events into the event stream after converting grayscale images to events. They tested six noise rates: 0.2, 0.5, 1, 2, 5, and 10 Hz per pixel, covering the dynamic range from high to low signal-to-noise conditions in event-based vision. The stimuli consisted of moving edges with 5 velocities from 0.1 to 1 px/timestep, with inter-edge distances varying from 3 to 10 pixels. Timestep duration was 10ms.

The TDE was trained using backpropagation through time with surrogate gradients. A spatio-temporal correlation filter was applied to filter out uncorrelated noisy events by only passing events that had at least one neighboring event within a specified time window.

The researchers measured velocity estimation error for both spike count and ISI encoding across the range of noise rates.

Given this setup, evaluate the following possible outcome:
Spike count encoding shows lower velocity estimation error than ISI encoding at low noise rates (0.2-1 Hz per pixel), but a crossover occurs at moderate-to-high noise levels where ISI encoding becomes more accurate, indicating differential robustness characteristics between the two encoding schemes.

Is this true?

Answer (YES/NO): NO